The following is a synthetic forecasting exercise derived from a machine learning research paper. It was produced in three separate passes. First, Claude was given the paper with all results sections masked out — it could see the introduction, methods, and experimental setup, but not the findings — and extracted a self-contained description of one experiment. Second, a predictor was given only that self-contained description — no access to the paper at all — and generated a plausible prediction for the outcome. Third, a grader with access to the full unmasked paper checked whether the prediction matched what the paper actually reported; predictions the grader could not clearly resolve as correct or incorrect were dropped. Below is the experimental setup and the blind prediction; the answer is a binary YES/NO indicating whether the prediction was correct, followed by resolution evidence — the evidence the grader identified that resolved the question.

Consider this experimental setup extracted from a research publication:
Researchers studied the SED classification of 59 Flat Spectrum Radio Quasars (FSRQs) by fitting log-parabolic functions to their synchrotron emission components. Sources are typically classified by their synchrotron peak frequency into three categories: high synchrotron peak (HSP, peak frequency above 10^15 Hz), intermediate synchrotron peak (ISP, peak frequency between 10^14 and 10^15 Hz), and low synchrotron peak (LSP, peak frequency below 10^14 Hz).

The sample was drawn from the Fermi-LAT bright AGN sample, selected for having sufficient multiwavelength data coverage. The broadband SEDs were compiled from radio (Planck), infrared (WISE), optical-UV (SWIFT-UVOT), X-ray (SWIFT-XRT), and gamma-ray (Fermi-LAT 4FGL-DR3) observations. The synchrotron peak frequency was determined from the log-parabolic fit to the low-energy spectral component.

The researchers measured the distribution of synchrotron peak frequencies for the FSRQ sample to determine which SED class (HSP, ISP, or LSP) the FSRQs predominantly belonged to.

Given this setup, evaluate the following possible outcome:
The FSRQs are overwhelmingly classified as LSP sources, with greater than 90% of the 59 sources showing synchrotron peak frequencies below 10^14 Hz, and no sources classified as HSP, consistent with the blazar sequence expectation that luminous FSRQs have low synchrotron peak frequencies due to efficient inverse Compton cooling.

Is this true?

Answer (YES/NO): YES